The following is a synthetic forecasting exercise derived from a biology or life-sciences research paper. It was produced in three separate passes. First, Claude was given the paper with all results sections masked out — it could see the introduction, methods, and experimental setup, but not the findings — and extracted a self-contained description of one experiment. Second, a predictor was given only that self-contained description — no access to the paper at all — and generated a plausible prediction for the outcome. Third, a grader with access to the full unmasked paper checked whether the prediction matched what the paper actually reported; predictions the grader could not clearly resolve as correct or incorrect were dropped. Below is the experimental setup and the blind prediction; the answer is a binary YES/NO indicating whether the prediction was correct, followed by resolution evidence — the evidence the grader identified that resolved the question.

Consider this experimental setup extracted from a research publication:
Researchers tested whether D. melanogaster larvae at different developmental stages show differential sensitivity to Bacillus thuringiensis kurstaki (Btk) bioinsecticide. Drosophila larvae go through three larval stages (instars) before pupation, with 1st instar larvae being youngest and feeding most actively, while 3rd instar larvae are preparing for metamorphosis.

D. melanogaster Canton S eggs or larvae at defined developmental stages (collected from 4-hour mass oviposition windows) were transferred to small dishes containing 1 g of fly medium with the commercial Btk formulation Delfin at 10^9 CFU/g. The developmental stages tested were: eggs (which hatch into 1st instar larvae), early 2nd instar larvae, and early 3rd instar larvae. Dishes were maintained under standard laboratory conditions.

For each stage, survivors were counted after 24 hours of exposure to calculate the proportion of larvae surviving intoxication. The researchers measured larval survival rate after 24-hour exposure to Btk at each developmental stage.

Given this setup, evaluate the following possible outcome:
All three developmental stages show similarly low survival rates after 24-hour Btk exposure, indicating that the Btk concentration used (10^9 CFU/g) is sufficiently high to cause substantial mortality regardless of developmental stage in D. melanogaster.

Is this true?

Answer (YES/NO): NO